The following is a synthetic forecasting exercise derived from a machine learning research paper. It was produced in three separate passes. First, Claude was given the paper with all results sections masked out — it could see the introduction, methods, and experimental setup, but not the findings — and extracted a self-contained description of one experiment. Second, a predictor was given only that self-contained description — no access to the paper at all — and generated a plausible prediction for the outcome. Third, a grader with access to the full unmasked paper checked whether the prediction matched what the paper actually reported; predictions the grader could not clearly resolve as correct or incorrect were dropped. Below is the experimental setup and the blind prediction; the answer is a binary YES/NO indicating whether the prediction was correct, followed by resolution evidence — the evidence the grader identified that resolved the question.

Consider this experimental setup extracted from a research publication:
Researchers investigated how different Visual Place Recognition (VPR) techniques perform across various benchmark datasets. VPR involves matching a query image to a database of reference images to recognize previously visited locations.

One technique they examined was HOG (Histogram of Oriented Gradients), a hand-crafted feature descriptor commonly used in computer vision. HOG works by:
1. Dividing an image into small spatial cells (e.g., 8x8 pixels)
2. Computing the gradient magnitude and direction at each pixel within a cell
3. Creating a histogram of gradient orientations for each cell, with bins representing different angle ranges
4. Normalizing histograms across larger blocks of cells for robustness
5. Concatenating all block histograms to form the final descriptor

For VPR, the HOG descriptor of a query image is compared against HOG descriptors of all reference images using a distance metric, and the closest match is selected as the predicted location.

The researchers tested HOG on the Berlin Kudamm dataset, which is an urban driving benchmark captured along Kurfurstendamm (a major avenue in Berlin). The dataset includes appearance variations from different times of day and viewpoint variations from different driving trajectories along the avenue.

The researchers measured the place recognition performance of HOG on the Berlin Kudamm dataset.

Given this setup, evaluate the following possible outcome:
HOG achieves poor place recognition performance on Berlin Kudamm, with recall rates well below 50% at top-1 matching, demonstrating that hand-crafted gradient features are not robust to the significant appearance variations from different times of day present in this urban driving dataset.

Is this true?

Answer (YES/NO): YES